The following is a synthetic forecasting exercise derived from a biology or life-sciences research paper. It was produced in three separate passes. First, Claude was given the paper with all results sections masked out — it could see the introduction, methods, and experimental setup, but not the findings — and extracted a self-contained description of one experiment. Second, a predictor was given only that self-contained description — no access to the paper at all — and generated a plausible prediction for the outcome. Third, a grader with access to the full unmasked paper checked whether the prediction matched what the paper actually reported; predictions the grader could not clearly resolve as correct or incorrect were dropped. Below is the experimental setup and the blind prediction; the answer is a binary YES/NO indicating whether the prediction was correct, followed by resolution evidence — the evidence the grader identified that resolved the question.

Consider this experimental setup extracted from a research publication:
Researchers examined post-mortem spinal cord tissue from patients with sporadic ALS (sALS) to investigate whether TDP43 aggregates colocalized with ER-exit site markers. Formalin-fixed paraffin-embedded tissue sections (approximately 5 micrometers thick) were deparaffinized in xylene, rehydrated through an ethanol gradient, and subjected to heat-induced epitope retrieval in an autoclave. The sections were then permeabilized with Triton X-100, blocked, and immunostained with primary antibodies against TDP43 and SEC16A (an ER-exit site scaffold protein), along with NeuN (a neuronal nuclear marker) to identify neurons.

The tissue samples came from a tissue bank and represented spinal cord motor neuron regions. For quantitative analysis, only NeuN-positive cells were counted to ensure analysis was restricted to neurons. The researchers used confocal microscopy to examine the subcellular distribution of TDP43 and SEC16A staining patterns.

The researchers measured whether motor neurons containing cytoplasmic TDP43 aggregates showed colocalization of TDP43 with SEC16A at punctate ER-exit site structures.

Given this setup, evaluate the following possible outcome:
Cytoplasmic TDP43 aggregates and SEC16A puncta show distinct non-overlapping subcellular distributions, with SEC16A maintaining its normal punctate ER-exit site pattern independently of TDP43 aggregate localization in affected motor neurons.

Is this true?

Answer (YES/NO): NO